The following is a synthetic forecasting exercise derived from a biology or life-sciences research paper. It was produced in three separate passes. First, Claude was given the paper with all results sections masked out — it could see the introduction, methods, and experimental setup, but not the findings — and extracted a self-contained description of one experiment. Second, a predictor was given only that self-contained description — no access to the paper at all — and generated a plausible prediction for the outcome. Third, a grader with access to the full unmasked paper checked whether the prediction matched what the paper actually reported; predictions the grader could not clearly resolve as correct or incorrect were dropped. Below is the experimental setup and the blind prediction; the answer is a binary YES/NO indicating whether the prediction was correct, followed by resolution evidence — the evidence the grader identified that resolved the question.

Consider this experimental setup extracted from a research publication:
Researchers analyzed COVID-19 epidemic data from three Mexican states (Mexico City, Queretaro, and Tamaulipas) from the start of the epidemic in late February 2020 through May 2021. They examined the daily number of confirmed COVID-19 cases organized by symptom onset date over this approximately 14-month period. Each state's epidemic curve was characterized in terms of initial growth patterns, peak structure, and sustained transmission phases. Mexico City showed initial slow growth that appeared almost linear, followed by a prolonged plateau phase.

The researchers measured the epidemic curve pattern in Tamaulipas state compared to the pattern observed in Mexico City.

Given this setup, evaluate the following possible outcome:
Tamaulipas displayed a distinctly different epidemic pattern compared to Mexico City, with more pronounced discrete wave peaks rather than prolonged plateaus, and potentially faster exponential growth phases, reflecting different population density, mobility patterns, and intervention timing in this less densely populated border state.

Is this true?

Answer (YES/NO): NO